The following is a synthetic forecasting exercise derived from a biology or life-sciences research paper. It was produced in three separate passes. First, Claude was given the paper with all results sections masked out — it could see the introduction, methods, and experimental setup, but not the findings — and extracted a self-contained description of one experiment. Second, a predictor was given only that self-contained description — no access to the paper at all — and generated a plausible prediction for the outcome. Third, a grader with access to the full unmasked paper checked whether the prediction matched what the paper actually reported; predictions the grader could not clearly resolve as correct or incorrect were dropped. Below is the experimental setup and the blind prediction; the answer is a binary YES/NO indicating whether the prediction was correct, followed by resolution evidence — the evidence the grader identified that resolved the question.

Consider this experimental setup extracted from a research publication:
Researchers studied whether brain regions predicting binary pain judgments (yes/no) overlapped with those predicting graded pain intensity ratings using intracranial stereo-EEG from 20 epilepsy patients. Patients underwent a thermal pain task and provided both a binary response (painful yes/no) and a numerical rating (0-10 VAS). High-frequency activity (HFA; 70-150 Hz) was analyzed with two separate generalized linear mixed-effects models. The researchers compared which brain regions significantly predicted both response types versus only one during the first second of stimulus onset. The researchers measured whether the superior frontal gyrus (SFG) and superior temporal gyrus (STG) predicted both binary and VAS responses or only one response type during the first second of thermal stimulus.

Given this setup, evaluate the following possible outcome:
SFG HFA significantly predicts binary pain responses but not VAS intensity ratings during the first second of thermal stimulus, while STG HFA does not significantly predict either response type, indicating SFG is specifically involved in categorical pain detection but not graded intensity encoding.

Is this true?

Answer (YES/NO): NO